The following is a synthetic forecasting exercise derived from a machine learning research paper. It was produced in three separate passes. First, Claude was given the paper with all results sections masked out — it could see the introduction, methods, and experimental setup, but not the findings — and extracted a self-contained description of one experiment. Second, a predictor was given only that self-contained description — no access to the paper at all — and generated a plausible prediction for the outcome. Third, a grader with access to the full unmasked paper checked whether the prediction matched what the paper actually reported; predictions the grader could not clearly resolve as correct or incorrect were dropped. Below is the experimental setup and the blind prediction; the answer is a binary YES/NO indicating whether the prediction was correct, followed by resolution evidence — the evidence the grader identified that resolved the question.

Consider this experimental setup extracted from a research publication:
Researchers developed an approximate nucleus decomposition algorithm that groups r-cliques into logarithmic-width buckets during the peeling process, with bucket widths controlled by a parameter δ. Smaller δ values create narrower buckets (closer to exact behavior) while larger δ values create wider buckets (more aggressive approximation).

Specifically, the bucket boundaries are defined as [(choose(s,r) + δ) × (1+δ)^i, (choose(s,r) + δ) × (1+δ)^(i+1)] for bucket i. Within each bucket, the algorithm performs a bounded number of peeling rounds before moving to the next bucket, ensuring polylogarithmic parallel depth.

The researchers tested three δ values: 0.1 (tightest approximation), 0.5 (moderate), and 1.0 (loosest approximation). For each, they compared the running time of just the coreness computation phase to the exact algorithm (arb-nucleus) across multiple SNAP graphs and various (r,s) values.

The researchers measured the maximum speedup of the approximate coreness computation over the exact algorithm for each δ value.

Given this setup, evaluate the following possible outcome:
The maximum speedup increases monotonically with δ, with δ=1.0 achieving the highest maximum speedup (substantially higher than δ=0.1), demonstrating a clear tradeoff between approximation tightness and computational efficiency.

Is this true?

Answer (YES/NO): NO